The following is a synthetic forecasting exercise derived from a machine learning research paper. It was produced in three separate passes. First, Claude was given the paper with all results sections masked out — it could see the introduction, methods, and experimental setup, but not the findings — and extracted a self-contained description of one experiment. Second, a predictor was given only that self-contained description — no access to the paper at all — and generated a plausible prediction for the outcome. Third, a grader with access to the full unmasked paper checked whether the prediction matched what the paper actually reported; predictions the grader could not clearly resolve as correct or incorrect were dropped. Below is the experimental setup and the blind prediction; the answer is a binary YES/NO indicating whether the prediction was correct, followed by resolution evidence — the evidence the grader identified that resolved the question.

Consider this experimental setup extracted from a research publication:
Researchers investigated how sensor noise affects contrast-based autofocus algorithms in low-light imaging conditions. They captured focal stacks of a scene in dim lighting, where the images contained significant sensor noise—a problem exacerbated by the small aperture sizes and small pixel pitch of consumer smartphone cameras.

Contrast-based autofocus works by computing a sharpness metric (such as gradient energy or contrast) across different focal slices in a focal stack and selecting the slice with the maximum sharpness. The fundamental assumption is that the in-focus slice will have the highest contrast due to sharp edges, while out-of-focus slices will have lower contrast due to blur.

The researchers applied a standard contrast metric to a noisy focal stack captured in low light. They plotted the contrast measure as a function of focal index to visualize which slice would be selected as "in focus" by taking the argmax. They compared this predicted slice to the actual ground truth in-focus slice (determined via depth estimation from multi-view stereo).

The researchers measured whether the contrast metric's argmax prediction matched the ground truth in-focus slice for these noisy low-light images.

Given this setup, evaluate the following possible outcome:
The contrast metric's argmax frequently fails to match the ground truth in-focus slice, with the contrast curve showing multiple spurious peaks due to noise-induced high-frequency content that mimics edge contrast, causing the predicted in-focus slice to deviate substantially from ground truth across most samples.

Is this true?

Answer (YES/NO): NO